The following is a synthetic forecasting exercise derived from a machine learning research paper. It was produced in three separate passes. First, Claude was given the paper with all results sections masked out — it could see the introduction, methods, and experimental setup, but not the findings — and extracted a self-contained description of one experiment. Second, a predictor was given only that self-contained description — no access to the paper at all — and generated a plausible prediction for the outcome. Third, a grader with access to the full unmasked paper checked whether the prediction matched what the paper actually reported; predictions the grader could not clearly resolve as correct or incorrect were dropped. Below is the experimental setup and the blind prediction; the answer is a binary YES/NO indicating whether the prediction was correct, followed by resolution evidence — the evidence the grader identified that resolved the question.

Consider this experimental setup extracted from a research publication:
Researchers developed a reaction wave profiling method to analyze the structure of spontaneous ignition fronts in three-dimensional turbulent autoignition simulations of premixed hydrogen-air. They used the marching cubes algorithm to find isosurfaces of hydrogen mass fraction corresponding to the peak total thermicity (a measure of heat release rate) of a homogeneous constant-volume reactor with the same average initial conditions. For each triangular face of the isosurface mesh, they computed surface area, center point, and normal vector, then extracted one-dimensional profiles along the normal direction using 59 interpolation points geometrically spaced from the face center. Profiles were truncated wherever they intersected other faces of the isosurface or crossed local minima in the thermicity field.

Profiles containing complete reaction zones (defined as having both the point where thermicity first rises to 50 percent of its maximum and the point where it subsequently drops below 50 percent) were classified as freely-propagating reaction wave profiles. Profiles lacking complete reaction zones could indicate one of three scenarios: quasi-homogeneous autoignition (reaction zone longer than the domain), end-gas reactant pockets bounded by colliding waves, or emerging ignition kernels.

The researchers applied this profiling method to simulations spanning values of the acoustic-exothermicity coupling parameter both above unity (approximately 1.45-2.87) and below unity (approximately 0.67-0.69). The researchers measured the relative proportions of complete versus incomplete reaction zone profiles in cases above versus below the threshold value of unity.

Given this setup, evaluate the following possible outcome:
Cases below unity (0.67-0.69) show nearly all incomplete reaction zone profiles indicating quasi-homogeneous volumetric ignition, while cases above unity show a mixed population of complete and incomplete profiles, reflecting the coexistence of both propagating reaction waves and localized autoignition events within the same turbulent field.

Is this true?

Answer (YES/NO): YES